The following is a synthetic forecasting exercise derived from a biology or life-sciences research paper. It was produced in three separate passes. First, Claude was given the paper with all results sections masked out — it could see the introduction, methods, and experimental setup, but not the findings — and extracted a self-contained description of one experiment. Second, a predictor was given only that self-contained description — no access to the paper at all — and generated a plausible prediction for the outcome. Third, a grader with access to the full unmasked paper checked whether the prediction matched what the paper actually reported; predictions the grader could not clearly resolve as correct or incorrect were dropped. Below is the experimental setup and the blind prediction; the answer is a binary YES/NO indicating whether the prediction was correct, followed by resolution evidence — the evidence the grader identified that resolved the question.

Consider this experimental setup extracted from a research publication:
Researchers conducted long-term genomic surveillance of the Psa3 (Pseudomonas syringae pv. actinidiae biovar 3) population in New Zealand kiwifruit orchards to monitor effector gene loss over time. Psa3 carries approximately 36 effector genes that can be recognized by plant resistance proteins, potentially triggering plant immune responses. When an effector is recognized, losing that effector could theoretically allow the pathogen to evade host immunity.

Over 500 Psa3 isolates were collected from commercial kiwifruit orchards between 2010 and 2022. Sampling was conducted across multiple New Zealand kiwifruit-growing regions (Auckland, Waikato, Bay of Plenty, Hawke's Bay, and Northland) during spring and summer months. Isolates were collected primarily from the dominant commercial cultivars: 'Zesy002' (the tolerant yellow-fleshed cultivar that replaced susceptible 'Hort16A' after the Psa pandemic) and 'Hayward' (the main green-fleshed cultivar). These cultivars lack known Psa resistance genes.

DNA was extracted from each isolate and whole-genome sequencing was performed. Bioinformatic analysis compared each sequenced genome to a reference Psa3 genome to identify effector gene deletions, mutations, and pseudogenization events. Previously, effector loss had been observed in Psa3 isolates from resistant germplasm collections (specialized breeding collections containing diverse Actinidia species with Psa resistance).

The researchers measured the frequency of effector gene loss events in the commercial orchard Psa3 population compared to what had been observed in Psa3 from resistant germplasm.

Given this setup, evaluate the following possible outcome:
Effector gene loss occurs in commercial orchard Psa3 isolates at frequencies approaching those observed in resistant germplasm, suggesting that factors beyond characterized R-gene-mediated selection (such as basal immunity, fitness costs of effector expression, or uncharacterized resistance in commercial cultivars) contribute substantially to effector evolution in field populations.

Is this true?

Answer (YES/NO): NO